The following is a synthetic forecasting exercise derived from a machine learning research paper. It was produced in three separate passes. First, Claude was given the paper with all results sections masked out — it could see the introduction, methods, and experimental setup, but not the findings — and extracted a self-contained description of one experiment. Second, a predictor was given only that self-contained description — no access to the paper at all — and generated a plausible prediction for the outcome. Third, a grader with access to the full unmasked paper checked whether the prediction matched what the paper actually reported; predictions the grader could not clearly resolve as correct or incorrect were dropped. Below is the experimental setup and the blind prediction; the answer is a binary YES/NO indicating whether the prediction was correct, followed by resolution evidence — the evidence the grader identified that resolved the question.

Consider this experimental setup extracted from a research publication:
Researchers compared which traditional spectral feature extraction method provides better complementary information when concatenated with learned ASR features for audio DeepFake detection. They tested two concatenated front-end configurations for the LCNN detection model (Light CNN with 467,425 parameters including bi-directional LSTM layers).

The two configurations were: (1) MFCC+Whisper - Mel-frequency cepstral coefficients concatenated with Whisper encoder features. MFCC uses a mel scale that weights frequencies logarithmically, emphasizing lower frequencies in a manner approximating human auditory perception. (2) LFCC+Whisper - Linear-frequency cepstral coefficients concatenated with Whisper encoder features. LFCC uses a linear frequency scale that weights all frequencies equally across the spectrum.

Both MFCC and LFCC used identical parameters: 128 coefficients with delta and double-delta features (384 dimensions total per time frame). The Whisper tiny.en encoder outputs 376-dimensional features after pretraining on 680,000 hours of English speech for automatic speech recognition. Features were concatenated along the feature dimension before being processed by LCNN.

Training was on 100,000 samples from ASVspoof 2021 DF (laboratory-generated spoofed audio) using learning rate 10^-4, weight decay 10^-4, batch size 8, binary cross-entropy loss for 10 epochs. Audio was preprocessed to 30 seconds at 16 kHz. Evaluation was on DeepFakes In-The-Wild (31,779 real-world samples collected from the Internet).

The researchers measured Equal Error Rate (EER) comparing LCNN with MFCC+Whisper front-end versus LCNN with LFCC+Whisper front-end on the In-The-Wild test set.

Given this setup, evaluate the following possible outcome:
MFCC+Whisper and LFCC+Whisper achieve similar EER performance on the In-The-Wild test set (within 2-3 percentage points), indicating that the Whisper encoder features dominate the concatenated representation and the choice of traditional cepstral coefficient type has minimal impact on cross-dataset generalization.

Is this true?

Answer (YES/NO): YES